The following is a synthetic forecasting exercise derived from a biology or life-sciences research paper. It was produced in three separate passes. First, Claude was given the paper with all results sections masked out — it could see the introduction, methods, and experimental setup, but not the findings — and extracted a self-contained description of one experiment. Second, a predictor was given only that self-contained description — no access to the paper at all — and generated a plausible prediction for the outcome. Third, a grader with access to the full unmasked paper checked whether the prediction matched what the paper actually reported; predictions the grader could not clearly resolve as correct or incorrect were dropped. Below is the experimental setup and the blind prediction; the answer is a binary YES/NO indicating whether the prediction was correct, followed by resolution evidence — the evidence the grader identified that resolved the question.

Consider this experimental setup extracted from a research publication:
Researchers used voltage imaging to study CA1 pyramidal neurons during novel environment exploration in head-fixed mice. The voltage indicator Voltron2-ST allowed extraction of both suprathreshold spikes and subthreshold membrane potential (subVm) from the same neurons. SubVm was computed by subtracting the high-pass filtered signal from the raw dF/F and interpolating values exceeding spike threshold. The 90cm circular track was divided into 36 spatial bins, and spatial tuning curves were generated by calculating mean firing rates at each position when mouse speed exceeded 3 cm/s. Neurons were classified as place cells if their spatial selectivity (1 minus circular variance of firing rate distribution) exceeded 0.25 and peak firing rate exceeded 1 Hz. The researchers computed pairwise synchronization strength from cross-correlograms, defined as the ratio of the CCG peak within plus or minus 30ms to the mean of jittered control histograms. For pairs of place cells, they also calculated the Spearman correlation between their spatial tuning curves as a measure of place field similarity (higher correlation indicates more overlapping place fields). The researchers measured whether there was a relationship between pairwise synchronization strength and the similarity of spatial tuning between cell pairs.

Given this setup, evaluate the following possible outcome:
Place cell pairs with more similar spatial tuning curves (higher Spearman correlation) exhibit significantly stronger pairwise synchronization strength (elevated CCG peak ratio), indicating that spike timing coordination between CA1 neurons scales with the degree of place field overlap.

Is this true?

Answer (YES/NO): NO